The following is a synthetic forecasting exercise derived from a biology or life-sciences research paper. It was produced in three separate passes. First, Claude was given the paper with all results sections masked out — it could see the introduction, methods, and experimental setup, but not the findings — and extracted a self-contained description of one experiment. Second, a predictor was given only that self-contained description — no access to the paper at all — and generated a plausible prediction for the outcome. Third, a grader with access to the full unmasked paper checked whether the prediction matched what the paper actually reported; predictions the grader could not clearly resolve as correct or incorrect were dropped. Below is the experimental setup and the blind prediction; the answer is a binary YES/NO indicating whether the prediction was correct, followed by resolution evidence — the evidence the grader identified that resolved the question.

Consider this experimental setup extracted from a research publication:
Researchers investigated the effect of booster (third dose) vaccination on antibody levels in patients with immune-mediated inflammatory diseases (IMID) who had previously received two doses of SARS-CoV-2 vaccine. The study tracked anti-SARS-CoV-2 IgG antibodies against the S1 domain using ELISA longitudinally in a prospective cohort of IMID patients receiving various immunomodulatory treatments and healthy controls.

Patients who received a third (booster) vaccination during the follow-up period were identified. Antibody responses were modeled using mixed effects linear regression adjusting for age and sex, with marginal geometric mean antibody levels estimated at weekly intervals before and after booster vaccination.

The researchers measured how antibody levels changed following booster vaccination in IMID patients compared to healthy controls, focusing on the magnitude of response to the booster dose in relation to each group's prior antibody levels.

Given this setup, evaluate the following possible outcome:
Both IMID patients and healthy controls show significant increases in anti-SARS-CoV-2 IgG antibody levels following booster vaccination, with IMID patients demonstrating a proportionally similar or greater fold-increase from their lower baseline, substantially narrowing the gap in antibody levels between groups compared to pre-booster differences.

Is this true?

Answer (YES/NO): YES